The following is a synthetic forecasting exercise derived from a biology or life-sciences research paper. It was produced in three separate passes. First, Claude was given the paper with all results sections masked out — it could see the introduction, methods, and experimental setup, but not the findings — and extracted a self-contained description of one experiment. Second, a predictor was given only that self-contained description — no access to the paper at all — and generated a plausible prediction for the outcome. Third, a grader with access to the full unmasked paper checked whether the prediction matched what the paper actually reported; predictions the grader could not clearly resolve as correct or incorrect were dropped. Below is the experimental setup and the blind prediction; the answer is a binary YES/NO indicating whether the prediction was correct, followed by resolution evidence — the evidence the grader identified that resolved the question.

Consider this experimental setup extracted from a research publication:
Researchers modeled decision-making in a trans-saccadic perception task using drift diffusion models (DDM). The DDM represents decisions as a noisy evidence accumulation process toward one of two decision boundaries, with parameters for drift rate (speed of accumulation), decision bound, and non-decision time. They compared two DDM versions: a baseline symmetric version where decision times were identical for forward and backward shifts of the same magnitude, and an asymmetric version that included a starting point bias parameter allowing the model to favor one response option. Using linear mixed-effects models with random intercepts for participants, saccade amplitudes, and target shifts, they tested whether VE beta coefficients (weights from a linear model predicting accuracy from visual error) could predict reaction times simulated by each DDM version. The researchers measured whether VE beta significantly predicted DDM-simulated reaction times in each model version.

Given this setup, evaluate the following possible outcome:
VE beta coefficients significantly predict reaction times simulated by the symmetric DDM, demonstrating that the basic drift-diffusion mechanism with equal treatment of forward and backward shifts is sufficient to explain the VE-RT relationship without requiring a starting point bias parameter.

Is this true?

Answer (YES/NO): NO